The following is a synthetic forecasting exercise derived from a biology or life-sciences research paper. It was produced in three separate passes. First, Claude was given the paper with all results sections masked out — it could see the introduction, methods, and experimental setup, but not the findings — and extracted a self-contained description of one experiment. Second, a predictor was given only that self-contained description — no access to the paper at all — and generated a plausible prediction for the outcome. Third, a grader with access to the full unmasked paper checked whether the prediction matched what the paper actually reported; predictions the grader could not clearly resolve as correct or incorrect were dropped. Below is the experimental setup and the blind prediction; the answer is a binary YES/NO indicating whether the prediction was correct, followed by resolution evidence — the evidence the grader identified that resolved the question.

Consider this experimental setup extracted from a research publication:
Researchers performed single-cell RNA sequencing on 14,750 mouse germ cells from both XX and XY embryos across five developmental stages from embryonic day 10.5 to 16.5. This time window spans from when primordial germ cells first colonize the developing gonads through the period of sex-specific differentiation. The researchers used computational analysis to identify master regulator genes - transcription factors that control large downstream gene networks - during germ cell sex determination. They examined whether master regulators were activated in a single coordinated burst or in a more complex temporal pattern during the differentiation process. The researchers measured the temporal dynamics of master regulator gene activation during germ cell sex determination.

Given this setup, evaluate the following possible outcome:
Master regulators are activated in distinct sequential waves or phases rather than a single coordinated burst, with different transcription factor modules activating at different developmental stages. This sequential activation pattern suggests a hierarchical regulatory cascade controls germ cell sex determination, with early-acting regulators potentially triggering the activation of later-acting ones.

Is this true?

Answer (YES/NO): YES